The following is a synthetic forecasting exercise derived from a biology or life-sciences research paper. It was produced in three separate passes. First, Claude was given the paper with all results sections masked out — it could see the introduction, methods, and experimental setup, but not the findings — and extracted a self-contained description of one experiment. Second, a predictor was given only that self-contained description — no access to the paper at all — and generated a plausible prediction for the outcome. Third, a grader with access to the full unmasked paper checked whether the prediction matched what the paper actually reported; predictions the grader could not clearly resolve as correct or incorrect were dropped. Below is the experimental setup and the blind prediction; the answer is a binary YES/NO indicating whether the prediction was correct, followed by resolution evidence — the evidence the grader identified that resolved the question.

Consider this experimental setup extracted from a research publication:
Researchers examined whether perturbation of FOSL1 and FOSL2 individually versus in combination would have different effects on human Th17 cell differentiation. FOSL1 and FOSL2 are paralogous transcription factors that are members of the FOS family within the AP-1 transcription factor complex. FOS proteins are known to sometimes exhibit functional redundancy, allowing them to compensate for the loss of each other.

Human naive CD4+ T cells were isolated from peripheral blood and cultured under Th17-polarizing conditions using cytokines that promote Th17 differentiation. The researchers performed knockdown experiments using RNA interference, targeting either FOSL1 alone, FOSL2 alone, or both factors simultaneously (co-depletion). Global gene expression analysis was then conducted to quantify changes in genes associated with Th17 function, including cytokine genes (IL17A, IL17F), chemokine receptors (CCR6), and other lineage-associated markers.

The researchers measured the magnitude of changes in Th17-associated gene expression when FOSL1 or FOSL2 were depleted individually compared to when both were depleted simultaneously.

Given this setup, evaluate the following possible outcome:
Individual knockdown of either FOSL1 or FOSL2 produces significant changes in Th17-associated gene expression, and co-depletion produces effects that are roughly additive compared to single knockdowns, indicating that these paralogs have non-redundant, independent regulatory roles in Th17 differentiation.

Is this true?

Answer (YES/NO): YES